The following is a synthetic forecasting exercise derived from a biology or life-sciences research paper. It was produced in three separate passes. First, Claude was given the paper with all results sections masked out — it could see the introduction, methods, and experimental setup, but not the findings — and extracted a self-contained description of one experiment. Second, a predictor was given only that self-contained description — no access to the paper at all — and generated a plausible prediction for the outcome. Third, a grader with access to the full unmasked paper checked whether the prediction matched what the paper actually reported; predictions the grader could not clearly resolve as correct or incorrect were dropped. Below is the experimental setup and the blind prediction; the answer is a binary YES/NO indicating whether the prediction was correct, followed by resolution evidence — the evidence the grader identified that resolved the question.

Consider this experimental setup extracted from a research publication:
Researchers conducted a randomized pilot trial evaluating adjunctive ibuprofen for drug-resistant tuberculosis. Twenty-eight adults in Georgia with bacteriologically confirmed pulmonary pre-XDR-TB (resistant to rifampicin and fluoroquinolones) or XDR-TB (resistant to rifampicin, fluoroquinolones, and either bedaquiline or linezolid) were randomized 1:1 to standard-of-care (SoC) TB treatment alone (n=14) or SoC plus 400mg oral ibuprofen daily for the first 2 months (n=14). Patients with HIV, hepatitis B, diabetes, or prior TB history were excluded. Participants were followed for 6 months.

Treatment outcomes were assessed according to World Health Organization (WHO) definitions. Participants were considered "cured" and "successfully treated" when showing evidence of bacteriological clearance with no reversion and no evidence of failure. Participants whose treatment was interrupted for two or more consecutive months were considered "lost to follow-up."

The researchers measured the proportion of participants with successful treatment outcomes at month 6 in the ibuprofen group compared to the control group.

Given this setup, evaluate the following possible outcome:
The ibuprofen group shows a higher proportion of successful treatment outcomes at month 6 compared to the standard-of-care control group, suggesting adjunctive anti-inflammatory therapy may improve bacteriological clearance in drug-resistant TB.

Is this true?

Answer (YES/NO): NO